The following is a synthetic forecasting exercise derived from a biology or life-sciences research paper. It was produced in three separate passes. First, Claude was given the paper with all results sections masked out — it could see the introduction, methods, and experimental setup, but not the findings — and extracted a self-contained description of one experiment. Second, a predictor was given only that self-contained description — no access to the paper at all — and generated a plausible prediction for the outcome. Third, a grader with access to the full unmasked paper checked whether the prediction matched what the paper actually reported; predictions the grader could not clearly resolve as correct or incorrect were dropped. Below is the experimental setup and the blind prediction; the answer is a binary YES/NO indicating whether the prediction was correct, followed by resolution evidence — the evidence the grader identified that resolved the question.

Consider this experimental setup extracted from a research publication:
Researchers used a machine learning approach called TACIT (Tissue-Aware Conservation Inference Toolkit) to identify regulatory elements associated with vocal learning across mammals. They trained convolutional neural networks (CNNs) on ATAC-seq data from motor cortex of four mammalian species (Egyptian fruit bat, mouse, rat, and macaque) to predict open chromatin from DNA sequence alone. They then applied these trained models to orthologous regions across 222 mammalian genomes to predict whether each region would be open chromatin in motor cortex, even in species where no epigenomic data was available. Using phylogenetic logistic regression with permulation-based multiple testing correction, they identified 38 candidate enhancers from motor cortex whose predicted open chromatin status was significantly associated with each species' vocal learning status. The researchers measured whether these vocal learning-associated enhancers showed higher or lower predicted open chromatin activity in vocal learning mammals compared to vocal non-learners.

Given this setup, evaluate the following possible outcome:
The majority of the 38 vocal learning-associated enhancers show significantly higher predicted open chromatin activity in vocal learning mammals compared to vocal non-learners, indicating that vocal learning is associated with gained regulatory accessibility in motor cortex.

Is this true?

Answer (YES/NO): NO